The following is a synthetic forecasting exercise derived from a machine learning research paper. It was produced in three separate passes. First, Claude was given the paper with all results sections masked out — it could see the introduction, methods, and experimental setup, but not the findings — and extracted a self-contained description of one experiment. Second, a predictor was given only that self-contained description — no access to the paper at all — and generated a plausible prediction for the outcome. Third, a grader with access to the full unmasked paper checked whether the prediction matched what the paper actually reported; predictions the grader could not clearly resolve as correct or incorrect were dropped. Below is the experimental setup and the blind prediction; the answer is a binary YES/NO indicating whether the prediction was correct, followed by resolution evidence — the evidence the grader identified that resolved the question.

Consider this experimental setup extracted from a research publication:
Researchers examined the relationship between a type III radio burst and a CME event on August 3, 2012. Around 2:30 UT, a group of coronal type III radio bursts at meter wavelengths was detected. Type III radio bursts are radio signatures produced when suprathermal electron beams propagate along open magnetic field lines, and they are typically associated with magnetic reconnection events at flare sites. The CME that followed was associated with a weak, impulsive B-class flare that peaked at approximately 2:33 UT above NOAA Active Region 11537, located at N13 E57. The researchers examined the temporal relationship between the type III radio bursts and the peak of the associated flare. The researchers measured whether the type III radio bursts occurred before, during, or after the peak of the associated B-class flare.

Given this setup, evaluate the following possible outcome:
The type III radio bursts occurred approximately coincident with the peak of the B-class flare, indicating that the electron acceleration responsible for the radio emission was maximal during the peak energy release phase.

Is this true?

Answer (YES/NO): NO